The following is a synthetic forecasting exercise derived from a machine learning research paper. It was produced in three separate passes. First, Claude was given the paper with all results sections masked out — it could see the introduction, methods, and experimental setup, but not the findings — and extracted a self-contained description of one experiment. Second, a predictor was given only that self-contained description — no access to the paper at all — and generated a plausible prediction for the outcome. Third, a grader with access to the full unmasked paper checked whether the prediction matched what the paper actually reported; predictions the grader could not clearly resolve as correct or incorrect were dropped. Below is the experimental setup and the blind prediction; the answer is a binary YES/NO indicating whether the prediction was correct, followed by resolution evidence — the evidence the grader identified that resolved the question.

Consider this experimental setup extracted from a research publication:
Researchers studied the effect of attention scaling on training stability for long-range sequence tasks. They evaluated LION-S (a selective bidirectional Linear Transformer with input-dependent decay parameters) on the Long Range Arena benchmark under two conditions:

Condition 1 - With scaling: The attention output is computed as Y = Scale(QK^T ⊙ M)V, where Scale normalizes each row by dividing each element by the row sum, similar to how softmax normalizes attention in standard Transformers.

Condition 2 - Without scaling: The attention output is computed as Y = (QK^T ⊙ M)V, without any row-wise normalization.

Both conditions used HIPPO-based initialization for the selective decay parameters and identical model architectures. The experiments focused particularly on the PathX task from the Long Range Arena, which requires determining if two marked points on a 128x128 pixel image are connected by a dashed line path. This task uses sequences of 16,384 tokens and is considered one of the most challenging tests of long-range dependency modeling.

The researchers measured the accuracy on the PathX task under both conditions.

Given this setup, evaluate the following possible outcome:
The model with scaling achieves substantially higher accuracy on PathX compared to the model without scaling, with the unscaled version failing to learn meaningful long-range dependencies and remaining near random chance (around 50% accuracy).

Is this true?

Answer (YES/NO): YES